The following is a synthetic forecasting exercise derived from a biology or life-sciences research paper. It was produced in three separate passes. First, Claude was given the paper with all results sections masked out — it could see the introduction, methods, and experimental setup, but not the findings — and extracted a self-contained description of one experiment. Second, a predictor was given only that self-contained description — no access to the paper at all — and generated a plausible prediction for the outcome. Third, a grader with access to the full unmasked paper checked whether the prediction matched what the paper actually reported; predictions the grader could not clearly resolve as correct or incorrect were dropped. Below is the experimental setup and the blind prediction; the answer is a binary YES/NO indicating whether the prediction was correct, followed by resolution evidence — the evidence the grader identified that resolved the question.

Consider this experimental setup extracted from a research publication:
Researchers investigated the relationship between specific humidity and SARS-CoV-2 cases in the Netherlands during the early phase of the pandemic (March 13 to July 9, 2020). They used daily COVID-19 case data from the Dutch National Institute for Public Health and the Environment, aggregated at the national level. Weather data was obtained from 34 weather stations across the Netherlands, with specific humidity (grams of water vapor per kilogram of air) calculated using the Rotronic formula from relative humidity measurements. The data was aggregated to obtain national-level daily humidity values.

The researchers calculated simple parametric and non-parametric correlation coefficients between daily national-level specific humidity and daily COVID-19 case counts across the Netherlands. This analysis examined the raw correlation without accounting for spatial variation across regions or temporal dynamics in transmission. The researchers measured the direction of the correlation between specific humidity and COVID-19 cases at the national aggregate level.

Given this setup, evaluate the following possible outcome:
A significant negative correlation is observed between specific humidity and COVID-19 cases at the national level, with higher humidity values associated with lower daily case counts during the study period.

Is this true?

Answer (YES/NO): NO